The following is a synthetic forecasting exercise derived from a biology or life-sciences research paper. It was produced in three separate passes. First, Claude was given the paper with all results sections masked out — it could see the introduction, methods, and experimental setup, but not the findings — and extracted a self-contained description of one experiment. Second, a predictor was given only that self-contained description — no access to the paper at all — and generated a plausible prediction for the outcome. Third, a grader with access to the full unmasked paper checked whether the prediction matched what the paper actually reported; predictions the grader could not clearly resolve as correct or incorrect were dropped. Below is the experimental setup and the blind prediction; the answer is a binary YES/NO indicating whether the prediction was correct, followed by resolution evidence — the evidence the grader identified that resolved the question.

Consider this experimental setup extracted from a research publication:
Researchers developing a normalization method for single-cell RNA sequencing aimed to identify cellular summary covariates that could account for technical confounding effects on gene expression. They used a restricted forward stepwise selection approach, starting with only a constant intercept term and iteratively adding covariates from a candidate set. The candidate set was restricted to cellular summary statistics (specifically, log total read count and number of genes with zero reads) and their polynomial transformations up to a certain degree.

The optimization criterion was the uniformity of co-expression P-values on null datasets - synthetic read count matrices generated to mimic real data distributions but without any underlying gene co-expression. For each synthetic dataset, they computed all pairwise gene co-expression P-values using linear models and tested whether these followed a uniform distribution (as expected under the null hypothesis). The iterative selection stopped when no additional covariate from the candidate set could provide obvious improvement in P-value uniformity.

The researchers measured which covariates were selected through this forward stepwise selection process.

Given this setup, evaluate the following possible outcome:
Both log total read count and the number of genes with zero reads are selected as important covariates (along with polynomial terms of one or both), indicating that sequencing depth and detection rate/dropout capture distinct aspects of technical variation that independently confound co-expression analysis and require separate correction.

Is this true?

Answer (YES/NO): YES